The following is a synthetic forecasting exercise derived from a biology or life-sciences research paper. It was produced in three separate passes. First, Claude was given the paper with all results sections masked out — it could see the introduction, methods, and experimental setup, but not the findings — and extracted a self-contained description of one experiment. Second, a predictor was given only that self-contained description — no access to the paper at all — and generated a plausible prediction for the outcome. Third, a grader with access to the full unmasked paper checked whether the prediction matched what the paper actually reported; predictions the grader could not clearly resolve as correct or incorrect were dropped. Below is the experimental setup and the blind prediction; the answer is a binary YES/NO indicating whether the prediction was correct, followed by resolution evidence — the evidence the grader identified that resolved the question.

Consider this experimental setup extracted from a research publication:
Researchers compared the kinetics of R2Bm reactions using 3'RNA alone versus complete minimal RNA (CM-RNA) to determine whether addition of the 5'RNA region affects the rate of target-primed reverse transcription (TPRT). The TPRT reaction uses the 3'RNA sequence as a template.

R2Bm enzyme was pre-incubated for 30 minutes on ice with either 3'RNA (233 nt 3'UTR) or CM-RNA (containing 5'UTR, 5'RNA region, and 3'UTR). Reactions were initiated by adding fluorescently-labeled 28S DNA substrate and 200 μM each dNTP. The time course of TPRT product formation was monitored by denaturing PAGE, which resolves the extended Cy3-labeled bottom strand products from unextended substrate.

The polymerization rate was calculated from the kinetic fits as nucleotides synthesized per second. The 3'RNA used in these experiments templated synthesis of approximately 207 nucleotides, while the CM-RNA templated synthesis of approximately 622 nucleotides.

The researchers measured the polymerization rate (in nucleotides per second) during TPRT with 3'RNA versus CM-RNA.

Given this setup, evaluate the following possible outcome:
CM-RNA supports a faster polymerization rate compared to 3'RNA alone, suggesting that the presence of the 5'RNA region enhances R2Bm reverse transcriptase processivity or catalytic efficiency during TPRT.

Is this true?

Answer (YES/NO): YES